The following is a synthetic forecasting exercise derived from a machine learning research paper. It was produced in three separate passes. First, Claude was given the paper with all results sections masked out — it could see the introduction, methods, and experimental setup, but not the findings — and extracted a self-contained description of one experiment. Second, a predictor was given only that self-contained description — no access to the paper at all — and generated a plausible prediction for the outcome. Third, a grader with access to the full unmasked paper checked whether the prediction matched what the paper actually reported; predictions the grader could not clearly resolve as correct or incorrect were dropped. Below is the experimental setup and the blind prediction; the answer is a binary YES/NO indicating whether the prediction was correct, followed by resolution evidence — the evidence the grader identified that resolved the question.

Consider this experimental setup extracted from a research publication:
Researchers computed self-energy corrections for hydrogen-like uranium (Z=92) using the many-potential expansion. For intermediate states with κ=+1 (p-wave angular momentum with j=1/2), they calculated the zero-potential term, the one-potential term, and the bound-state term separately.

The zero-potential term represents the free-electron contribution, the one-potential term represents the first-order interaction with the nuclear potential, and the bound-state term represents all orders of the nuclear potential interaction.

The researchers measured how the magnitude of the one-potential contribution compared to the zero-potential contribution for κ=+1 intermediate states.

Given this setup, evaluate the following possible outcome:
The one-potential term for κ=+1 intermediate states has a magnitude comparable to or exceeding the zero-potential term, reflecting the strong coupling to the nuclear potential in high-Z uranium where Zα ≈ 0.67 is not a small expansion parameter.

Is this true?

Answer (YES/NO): NO